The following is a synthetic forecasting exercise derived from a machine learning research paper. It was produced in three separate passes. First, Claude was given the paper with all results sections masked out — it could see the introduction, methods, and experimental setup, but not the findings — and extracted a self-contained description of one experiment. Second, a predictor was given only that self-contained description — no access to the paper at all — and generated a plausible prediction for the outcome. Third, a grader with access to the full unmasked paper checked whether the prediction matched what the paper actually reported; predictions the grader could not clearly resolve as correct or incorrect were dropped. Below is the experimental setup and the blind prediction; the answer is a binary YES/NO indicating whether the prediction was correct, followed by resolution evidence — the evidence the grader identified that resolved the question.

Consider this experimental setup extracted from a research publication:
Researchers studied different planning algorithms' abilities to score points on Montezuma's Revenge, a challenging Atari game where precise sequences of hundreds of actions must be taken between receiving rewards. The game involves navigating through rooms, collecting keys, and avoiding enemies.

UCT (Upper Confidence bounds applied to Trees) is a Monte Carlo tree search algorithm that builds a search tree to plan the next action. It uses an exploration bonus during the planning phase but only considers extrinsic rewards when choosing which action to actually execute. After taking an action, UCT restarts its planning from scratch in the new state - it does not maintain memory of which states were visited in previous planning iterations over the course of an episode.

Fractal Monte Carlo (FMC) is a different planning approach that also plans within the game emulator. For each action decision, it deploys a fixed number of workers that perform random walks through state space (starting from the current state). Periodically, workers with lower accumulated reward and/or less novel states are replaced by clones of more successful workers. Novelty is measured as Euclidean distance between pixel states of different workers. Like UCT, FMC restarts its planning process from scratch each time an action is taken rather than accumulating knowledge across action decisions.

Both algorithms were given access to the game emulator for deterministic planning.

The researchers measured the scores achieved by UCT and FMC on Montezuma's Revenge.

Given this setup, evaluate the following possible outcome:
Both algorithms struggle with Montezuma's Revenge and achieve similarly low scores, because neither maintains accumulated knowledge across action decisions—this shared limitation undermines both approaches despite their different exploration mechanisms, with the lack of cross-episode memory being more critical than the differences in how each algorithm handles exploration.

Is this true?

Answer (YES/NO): NO